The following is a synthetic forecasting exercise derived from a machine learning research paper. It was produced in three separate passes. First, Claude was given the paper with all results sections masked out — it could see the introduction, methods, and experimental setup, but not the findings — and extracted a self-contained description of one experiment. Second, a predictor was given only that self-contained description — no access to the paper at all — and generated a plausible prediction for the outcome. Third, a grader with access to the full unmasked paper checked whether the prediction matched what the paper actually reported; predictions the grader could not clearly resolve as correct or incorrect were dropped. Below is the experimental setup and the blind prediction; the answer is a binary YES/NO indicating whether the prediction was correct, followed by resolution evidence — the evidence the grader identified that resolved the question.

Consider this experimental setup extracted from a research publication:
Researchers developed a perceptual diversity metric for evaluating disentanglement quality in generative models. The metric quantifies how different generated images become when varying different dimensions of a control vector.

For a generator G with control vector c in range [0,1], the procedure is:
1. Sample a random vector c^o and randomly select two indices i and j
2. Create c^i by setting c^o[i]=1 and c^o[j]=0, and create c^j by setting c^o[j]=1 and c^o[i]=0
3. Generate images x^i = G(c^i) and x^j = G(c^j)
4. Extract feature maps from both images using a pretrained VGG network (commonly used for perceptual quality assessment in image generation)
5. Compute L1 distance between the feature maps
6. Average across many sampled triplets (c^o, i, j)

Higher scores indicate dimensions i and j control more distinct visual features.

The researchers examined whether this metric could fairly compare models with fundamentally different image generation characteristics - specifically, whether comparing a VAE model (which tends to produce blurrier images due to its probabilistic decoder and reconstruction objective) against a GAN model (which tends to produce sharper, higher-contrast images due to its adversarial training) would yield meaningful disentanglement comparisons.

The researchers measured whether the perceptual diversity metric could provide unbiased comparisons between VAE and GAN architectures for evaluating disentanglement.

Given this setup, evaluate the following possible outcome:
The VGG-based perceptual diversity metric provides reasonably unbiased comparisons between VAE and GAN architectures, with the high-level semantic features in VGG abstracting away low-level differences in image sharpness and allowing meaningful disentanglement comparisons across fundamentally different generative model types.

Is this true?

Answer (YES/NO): NO